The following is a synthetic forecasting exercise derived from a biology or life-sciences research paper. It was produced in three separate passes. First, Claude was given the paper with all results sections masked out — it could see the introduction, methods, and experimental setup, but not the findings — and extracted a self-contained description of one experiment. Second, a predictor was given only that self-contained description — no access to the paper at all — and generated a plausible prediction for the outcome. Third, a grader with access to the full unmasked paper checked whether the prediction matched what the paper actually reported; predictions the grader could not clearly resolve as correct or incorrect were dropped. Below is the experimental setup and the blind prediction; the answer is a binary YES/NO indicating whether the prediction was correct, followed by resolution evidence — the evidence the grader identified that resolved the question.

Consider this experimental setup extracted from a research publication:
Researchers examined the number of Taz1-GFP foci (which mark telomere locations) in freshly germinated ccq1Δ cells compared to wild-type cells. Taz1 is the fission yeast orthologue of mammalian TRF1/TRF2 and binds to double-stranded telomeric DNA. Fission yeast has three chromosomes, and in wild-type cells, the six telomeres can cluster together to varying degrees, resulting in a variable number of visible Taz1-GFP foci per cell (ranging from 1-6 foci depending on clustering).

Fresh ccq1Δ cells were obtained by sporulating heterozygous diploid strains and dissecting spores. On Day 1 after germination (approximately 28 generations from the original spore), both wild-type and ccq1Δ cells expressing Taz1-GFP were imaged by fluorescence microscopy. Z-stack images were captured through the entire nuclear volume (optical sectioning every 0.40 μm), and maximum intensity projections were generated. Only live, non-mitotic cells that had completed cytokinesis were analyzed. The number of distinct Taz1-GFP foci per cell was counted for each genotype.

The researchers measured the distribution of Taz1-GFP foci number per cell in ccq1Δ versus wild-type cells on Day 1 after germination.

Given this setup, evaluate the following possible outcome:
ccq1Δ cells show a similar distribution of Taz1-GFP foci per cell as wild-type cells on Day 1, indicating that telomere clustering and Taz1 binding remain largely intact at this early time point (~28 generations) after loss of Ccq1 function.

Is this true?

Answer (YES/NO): NO